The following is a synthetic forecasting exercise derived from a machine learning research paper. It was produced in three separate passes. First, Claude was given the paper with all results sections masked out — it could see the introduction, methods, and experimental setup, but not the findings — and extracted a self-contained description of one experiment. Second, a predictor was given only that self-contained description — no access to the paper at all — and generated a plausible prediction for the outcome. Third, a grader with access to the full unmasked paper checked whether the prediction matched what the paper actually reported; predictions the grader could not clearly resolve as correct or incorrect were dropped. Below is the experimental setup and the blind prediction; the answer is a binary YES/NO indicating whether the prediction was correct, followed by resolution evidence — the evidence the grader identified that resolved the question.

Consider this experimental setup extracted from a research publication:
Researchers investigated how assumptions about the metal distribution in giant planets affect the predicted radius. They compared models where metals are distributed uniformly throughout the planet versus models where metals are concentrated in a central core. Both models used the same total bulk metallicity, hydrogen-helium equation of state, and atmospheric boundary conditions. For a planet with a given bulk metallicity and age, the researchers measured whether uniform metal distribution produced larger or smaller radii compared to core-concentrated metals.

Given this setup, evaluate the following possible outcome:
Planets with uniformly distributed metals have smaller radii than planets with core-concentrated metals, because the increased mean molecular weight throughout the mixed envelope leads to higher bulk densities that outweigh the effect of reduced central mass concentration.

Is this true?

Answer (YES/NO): NO